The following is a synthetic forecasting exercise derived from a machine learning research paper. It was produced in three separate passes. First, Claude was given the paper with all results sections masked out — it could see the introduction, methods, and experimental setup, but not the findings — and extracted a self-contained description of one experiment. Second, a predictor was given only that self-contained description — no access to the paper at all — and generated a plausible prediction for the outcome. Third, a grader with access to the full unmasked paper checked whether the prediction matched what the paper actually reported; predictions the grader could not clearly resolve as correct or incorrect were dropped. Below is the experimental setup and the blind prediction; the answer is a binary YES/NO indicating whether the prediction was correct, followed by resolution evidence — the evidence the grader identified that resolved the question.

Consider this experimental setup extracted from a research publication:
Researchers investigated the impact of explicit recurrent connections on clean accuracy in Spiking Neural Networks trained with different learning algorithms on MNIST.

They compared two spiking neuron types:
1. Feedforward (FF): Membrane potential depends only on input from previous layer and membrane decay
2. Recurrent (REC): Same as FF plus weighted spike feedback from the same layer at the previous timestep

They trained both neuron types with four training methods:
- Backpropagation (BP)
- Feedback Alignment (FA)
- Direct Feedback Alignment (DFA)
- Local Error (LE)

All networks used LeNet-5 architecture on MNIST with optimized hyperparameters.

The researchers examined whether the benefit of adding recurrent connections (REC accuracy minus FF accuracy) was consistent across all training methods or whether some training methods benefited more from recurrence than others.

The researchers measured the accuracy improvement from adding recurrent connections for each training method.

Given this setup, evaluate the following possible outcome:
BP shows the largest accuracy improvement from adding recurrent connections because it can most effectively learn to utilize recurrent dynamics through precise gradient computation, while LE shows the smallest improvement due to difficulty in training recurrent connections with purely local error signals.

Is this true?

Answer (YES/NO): NO